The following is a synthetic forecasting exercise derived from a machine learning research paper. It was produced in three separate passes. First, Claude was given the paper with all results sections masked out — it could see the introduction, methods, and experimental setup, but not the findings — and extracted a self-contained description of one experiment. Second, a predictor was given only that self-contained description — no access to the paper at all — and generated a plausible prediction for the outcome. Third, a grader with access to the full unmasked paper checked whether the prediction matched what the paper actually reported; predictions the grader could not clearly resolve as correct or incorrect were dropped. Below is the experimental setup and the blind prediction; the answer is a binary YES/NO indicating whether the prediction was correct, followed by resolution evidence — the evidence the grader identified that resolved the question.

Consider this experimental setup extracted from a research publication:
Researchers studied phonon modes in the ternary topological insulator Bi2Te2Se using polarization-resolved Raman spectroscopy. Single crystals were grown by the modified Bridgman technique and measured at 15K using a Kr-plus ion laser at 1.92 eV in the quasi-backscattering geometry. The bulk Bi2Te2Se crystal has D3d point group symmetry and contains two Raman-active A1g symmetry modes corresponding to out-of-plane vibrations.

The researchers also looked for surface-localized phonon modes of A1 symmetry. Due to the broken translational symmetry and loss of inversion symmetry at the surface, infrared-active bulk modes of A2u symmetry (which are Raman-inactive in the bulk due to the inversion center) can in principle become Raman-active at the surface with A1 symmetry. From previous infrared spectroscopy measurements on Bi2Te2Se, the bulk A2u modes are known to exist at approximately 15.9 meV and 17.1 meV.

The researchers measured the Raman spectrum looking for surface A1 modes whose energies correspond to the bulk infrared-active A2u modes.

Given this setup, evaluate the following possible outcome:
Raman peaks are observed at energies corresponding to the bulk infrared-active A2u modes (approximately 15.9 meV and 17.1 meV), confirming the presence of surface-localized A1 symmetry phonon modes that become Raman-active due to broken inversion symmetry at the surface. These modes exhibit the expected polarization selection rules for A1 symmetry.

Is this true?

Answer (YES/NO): NO